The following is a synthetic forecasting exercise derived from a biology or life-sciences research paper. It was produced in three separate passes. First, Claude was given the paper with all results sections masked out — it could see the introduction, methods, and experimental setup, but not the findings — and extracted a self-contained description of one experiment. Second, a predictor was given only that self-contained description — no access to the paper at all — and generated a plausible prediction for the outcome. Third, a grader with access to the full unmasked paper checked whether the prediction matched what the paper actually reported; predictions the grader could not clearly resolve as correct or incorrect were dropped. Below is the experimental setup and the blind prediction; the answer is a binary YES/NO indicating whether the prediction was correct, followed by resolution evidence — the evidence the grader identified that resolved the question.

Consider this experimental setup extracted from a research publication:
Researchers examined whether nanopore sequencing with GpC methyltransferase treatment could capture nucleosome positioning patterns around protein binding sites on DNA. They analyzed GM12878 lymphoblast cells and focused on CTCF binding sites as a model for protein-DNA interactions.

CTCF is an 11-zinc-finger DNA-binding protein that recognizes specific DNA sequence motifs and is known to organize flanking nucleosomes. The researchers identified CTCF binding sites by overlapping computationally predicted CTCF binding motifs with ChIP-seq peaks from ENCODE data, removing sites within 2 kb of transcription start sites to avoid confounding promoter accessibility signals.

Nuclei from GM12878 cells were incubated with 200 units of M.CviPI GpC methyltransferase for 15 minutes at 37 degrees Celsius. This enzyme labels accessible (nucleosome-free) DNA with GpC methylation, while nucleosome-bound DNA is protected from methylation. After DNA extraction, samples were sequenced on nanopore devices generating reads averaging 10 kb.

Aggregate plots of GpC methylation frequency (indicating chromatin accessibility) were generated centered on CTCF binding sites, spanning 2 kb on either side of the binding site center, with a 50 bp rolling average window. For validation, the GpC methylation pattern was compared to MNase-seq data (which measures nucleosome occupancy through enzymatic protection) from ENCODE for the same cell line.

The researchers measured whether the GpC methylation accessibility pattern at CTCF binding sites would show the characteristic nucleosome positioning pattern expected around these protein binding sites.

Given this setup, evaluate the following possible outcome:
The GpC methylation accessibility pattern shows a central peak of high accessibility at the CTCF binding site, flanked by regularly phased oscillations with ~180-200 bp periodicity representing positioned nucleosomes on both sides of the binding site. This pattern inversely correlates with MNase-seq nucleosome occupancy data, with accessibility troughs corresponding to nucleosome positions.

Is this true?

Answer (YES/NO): YES